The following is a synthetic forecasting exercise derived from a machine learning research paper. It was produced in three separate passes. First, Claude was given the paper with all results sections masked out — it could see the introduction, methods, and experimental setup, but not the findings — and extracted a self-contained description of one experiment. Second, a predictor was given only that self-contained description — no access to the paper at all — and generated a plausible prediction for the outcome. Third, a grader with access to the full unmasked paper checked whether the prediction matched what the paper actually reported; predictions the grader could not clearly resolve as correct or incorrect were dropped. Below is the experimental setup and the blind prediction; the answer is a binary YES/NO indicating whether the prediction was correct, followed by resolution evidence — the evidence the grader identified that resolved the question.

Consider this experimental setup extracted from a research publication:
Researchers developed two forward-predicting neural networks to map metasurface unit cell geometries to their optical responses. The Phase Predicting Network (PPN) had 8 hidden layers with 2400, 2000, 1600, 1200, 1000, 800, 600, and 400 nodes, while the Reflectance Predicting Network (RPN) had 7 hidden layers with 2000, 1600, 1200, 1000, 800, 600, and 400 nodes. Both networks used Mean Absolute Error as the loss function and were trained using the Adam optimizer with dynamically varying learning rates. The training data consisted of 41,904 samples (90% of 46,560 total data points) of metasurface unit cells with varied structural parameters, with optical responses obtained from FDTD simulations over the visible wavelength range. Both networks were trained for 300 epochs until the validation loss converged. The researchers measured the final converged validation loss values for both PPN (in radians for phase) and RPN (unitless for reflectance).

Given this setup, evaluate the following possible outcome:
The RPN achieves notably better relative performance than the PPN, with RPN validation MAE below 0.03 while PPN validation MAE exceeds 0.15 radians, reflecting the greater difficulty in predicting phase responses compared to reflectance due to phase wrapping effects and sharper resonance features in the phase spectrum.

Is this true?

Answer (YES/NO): YES